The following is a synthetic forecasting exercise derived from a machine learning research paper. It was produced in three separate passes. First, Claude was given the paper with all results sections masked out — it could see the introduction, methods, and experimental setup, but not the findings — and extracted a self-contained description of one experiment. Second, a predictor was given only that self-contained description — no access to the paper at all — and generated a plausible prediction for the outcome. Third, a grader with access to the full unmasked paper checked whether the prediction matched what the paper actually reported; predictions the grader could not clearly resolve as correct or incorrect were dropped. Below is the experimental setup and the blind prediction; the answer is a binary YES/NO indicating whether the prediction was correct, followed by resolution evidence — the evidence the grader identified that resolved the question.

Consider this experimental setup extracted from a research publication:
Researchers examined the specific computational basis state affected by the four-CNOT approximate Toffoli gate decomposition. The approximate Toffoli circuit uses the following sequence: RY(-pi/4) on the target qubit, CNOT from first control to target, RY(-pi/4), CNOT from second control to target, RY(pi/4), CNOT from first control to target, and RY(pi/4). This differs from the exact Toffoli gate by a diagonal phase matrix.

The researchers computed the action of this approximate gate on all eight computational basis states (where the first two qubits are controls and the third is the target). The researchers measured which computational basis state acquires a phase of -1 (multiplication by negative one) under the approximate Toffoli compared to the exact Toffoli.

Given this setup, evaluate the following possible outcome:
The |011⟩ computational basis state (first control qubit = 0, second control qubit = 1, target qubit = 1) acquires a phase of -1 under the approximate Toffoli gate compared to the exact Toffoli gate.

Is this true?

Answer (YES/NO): NO